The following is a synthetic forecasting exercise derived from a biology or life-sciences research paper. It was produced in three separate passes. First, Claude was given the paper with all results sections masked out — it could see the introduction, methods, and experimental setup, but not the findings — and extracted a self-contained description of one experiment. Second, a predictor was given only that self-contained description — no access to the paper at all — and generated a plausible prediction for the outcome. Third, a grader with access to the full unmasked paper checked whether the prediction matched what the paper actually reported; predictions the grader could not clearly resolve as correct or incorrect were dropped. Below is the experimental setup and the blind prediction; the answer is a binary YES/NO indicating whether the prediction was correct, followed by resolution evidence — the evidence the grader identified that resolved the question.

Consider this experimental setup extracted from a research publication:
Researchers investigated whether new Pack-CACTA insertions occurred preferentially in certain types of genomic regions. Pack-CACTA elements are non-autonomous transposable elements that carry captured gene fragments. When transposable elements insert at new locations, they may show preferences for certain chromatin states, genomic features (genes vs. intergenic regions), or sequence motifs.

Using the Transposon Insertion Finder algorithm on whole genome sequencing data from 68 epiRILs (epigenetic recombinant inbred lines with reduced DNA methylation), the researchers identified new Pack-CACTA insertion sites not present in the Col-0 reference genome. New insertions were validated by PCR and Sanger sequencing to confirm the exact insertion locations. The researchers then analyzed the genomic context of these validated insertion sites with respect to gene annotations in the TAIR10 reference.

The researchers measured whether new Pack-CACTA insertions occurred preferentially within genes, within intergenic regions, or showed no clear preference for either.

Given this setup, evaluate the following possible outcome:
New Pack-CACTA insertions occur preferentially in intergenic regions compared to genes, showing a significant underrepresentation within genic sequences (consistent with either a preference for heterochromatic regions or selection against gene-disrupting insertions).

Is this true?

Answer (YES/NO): NO